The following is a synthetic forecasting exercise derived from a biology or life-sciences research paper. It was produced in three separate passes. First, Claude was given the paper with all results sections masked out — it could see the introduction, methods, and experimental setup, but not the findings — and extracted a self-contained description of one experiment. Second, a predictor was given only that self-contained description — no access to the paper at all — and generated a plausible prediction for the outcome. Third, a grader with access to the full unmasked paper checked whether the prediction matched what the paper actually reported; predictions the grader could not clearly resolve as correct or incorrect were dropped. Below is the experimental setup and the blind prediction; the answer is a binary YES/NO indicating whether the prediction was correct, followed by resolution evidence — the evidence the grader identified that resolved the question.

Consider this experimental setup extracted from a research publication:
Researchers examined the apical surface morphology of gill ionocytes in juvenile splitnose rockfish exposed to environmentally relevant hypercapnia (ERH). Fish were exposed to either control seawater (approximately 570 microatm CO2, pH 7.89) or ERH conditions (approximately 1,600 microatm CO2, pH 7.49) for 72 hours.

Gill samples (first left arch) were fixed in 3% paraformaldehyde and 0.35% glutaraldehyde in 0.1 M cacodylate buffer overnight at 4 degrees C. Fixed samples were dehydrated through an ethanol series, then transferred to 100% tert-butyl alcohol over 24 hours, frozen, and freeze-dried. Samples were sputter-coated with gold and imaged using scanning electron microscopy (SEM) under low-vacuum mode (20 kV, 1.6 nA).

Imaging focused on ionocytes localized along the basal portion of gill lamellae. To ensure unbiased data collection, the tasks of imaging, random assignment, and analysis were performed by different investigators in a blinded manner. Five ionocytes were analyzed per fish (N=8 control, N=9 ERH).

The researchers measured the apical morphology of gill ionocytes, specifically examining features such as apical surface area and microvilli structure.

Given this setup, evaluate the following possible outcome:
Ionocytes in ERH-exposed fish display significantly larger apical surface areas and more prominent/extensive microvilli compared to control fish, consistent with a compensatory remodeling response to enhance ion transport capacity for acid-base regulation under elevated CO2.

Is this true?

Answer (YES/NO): YES